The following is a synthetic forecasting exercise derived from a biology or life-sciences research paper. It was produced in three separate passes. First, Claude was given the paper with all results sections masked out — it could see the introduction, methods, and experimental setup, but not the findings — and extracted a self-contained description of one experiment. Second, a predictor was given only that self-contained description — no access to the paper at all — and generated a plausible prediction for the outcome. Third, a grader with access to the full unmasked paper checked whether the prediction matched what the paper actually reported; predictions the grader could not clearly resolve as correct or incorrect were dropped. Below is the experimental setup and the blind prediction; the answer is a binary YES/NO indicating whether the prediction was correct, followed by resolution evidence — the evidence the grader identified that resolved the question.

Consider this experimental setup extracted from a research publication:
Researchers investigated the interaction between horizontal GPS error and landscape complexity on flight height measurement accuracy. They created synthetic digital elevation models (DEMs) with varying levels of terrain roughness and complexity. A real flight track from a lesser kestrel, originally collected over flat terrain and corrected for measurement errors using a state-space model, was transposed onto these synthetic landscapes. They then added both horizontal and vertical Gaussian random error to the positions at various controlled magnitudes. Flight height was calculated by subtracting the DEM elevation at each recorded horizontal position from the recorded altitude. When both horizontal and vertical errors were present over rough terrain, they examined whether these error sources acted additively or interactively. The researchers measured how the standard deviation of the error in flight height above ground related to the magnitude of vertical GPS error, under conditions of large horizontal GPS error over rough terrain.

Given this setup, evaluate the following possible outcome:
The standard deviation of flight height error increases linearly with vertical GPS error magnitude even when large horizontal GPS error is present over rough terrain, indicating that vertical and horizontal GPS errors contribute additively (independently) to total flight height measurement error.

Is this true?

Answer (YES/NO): NO